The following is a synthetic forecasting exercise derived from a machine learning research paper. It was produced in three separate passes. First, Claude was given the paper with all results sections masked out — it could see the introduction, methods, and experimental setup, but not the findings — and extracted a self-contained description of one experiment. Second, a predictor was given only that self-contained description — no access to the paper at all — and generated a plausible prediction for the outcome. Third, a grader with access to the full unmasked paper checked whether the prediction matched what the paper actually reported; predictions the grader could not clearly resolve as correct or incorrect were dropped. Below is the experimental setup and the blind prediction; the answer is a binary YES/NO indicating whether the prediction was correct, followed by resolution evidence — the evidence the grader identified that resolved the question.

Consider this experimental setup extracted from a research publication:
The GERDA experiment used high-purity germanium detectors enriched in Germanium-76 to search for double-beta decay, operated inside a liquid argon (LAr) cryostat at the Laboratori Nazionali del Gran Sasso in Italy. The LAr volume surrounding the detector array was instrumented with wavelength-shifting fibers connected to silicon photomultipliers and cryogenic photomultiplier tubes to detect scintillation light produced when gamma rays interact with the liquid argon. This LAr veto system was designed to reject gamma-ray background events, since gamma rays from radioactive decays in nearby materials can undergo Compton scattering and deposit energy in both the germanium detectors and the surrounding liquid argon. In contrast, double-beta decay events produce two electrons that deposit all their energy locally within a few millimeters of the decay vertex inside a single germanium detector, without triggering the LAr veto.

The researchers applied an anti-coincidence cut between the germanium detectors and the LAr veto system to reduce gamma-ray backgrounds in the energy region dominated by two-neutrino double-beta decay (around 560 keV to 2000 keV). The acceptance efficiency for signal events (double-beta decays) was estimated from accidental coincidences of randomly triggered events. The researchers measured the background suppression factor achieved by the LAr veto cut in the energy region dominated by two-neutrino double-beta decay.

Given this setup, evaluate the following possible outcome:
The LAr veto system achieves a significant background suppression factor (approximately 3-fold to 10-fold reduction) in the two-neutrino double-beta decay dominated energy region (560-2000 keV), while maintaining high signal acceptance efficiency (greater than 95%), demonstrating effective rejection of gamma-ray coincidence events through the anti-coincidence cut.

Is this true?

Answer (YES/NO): YES